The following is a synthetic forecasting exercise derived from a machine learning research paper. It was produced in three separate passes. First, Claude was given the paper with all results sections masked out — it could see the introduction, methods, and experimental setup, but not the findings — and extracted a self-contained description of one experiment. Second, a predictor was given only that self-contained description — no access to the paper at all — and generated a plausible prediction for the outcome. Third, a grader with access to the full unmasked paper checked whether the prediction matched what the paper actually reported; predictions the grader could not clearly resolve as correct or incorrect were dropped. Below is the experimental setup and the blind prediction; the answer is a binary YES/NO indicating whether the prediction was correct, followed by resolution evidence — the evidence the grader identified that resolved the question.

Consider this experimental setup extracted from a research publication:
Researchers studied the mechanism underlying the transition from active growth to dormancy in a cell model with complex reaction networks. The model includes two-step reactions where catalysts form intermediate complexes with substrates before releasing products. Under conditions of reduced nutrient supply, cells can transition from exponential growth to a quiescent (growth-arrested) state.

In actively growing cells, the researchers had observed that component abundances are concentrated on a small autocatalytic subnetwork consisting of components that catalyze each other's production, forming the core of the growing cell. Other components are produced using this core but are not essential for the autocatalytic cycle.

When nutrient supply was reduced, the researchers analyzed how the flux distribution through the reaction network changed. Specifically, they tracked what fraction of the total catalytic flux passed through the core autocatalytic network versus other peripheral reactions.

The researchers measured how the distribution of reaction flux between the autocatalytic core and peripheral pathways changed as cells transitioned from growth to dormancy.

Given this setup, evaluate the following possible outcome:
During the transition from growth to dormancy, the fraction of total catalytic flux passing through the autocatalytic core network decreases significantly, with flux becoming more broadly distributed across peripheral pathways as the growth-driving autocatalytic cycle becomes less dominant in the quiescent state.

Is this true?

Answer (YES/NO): YES